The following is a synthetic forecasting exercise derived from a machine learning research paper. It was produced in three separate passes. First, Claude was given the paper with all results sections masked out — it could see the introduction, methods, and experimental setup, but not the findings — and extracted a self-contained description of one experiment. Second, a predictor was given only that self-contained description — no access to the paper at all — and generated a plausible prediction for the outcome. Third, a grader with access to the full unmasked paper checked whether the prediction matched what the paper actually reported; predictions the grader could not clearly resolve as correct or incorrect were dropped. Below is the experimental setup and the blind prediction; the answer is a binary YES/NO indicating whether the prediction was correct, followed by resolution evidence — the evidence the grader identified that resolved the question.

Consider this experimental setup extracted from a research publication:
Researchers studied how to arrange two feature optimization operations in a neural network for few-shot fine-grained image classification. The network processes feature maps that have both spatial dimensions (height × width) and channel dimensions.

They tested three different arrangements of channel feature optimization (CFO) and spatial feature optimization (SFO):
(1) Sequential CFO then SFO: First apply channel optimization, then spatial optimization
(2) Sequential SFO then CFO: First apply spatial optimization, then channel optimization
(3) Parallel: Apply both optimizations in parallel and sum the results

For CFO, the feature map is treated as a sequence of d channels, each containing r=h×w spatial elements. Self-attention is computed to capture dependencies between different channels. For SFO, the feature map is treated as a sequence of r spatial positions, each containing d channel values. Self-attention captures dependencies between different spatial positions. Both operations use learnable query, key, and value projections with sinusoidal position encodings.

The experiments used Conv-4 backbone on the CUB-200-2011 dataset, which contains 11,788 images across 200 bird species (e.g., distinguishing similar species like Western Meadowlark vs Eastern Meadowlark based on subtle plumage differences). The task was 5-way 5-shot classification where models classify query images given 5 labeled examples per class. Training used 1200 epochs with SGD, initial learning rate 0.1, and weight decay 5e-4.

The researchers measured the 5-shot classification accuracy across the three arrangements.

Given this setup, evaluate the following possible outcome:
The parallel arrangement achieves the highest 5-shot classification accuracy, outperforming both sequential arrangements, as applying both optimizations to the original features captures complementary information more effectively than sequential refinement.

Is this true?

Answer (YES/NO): YES